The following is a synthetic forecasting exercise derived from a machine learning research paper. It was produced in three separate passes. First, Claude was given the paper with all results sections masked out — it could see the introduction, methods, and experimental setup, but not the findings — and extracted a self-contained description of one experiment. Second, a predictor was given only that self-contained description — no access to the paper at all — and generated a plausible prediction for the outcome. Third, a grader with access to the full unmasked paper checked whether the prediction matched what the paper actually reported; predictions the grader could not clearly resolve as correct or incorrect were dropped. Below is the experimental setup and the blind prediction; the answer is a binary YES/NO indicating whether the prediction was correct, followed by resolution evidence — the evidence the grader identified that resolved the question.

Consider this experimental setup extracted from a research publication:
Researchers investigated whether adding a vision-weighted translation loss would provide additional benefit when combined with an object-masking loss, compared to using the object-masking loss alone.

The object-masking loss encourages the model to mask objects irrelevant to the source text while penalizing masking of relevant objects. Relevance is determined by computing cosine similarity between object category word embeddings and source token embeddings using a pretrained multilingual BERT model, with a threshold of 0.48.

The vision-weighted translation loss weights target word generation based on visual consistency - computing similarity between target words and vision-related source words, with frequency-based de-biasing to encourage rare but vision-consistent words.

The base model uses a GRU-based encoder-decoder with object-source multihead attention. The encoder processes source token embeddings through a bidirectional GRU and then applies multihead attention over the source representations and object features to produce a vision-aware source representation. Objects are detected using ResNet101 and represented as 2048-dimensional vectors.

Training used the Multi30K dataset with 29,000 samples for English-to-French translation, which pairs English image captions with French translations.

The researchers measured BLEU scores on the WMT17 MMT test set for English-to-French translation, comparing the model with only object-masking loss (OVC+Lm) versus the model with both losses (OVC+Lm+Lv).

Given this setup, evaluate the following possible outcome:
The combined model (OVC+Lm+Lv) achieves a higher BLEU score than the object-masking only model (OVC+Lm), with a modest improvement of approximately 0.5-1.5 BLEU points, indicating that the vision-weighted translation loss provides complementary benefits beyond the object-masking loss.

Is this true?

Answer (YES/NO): NO